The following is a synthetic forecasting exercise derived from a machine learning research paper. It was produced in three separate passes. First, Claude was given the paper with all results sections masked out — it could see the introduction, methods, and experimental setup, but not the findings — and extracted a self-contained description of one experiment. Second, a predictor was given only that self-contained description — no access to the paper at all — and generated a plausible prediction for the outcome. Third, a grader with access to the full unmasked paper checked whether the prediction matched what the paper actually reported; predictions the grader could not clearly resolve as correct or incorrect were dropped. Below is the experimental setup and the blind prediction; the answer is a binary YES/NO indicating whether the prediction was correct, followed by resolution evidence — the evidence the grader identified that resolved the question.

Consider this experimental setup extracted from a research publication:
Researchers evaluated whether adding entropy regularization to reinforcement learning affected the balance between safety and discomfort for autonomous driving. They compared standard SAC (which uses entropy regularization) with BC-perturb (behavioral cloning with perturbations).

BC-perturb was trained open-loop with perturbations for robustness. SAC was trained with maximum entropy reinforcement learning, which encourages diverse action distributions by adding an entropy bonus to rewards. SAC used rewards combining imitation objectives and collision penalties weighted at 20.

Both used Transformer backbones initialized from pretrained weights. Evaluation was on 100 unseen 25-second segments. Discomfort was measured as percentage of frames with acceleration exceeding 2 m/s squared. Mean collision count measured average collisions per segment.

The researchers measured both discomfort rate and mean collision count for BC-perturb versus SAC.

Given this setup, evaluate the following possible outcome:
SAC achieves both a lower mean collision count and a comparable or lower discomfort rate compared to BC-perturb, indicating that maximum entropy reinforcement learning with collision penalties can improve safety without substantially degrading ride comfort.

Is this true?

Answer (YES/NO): NO